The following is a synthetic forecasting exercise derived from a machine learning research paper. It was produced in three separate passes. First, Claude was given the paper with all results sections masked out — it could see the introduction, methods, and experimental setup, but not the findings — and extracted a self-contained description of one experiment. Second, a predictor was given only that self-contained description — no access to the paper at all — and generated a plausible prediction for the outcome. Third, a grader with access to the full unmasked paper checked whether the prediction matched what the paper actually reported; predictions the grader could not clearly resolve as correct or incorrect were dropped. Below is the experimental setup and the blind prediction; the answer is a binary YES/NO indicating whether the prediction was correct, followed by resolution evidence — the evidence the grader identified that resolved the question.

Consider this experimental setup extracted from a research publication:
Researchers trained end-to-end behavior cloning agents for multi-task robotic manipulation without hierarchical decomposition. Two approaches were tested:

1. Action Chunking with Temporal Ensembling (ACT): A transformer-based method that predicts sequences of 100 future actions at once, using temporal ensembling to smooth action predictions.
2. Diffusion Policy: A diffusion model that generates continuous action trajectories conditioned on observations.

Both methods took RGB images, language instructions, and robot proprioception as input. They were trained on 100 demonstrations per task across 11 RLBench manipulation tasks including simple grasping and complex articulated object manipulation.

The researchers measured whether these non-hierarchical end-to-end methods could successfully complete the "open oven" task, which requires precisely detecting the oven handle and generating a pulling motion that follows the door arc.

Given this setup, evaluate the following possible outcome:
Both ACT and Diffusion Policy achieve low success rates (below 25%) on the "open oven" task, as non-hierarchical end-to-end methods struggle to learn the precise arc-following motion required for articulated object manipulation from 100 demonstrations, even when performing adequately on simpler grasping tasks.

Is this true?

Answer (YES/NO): YES